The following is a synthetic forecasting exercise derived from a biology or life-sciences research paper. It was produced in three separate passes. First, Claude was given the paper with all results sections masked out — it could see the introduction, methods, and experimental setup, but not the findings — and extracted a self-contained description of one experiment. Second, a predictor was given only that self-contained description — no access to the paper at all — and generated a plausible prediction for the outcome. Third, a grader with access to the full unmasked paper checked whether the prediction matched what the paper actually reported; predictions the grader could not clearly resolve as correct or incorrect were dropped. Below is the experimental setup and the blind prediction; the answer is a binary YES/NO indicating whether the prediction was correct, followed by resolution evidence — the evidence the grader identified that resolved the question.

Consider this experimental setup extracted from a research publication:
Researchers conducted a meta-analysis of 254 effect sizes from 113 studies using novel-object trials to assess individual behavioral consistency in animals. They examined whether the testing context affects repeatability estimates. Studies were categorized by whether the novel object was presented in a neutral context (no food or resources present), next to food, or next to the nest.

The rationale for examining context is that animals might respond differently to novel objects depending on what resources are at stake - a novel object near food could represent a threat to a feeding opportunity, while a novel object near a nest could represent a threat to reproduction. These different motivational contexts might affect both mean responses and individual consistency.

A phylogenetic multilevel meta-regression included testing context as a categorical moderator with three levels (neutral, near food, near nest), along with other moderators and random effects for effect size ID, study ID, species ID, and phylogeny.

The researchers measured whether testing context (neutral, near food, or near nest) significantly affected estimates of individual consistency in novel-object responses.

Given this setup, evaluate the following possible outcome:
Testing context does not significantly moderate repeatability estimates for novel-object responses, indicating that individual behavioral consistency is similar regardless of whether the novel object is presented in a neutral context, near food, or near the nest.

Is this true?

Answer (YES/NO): YES